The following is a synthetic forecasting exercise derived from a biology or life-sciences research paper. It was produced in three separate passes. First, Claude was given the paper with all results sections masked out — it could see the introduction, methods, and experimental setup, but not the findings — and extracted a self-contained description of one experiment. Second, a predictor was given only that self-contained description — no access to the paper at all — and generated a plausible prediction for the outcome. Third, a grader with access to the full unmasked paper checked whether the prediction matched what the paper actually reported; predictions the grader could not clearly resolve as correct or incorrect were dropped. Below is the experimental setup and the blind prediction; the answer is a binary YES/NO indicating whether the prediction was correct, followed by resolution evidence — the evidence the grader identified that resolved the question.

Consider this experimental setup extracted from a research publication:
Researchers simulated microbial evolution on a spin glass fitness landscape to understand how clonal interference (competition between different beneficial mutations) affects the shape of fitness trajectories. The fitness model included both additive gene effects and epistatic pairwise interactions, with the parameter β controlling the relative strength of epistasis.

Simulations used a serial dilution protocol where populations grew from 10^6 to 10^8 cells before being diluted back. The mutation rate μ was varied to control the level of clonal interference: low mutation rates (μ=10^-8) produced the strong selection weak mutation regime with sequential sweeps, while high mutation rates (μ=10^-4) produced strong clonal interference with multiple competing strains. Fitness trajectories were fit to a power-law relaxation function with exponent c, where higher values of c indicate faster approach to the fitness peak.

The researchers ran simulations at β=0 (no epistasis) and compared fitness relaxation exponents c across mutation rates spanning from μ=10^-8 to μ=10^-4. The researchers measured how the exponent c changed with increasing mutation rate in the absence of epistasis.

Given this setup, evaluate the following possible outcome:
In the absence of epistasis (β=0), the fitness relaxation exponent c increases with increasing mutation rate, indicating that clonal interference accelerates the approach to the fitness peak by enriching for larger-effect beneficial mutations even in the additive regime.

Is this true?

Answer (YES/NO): YES